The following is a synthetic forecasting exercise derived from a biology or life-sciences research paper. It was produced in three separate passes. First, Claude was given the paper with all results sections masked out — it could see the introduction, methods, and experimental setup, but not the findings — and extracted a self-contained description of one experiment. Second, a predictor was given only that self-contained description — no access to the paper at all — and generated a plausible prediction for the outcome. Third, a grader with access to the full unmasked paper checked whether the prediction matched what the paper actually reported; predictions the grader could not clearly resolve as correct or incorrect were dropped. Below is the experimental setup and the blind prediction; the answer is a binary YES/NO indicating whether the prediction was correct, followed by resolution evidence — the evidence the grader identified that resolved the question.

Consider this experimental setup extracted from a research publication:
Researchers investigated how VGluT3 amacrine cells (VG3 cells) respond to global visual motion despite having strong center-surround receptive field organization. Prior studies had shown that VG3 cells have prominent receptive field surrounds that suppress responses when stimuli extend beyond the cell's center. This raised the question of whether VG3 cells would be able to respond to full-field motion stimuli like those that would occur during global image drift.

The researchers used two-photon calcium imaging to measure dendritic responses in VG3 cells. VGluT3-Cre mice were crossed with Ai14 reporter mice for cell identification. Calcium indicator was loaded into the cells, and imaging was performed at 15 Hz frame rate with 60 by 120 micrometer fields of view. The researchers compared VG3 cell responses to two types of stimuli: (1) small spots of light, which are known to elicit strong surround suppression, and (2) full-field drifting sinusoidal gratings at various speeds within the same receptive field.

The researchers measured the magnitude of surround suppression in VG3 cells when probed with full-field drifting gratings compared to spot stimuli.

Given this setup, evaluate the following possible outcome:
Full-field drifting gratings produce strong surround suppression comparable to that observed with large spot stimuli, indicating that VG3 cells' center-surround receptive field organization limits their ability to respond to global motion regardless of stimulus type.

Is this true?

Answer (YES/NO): NO